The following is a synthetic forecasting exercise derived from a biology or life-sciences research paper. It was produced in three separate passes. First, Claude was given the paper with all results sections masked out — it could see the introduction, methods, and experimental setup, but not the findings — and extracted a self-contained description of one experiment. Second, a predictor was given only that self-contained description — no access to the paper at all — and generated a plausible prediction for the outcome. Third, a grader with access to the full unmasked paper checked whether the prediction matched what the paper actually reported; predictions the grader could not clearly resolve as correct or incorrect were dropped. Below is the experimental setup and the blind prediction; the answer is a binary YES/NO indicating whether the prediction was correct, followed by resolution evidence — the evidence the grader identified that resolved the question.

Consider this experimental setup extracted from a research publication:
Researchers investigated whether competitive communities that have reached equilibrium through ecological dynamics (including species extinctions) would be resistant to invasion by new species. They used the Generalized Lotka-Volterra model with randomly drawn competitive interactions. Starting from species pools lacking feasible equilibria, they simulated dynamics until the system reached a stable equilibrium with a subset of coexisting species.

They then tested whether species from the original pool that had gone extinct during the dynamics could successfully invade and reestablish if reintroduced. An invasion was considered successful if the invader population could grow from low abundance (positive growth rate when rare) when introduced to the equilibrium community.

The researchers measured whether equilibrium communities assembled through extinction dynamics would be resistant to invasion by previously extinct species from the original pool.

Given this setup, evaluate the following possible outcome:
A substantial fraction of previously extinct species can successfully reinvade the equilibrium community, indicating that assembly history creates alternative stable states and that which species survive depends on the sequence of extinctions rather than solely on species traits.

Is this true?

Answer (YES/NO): NO